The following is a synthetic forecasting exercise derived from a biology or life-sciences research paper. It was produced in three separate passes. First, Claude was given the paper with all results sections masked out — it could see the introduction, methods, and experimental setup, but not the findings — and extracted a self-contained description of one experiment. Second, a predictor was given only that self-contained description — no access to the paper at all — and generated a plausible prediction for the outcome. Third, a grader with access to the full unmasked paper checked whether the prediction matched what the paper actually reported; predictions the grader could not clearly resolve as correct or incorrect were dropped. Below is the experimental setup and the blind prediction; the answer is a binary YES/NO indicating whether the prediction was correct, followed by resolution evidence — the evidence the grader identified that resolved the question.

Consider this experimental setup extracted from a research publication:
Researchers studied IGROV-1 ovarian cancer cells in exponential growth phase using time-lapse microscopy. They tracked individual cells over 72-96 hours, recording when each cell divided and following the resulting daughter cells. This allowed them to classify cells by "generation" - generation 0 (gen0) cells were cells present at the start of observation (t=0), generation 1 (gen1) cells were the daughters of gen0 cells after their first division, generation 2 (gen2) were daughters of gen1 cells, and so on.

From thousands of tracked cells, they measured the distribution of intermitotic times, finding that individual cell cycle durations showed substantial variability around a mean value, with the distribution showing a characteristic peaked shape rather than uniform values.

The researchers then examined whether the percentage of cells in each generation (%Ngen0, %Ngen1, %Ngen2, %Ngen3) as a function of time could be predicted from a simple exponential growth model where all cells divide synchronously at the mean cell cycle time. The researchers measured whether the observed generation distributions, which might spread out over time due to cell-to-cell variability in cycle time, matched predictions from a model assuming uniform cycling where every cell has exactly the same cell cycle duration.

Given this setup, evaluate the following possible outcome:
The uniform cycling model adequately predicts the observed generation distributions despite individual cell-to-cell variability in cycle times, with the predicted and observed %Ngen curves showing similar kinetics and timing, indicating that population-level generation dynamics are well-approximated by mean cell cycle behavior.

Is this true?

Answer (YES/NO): NO